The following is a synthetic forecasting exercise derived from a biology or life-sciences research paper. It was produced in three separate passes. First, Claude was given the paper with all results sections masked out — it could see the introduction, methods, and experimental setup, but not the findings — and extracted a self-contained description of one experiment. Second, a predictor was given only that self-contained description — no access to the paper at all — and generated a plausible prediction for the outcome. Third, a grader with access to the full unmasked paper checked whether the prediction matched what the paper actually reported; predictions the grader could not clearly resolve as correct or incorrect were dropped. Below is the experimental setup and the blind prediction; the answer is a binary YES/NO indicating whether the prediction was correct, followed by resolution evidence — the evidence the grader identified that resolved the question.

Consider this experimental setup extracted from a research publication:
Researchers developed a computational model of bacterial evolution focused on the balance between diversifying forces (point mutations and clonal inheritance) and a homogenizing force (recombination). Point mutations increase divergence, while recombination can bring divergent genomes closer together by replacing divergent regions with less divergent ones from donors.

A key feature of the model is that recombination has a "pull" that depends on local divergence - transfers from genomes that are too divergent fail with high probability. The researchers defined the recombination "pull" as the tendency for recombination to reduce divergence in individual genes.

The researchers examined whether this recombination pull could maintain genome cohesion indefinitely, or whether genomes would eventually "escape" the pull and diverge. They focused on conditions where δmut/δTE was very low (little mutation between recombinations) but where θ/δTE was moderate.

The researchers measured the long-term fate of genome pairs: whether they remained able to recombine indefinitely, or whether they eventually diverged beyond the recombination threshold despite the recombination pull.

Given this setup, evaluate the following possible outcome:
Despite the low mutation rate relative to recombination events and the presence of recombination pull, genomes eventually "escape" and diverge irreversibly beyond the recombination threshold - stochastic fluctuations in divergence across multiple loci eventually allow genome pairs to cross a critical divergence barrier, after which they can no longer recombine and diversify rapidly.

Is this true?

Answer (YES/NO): YES